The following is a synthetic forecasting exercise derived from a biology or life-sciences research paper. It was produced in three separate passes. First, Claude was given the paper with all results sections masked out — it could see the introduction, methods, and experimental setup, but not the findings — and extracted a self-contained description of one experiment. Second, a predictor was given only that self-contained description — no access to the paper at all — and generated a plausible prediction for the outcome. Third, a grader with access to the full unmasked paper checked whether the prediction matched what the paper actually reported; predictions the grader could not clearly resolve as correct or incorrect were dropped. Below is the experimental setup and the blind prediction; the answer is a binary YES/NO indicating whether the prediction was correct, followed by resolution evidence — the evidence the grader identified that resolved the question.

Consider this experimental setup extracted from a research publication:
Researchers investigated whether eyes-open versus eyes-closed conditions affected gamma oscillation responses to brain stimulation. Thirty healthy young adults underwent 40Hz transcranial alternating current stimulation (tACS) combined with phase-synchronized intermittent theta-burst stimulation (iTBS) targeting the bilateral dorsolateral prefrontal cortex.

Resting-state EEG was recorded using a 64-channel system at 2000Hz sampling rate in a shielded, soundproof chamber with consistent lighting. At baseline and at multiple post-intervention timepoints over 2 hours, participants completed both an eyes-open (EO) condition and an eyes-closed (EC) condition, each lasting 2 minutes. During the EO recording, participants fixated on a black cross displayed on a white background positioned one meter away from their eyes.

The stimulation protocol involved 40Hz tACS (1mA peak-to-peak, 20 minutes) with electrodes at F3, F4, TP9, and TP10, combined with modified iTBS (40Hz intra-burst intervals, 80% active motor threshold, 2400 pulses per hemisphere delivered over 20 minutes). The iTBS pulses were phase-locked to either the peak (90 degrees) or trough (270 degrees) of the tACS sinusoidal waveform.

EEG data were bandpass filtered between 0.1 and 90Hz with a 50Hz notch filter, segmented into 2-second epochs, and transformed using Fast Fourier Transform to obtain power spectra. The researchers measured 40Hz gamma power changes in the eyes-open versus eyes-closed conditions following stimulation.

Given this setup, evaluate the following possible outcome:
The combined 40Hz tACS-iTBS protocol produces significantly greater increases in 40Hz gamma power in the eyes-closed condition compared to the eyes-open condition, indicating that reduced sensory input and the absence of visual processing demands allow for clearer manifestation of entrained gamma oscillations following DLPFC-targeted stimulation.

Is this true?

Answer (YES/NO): NO